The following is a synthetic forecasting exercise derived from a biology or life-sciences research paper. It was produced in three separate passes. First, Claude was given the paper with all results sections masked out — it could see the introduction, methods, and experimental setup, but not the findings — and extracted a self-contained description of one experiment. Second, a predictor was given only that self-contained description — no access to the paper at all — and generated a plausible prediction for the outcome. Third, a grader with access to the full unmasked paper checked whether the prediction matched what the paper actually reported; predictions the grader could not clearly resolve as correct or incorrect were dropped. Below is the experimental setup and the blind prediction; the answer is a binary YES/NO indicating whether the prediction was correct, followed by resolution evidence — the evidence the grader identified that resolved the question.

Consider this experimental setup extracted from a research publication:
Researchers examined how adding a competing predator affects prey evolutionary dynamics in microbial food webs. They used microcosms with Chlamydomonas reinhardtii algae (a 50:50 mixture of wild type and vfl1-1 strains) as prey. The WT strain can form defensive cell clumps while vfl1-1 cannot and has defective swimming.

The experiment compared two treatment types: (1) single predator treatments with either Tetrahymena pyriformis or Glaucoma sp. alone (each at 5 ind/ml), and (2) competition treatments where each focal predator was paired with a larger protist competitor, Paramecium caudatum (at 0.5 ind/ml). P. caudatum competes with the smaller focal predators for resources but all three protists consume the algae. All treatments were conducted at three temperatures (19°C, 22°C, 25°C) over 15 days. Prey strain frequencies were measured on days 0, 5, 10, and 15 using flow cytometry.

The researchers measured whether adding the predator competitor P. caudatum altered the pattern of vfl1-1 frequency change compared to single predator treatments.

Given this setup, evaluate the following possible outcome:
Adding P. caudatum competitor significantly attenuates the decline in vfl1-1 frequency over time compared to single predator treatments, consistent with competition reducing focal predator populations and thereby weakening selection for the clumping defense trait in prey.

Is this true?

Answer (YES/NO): NO